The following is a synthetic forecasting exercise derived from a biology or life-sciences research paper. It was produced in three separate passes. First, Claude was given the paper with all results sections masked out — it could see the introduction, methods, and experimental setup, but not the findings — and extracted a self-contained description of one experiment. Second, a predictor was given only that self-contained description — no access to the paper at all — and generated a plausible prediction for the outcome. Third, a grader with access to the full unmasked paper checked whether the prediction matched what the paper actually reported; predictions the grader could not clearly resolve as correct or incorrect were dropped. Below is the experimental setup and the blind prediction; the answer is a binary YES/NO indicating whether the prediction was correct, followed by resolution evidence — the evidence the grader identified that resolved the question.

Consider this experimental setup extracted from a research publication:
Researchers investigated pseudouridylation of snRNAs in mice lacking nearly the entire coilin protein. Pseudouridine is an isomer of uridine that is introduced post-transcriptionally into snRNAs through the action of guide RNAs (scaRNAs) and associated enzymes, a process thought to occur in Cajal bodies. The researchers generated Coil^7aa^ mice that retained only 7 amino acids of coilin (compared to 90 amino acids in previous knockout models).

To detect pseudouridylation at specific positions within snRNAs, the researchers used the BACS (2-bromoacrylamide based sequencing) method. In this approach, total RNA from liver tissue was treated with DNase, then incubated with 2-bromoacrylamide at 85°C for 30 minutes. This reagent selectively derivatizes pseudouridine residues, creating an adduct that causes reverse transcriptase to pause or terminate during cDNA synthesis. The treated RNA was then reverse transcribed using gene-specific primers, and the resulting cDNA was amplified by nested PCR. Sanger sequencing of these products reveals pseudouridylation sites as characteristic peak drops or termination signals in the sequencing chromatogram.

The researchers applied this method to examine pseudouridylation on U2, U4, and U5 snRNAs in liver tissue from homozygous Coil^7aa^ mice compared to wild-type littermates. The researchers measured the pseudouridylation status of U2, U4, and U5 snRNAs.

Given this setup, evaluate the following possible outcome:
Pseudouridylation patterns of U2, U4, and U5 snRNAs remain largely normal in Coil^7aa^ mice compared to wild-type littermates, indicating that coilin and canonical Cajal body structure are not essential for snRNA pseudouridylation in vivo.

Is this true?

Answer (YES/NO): YES